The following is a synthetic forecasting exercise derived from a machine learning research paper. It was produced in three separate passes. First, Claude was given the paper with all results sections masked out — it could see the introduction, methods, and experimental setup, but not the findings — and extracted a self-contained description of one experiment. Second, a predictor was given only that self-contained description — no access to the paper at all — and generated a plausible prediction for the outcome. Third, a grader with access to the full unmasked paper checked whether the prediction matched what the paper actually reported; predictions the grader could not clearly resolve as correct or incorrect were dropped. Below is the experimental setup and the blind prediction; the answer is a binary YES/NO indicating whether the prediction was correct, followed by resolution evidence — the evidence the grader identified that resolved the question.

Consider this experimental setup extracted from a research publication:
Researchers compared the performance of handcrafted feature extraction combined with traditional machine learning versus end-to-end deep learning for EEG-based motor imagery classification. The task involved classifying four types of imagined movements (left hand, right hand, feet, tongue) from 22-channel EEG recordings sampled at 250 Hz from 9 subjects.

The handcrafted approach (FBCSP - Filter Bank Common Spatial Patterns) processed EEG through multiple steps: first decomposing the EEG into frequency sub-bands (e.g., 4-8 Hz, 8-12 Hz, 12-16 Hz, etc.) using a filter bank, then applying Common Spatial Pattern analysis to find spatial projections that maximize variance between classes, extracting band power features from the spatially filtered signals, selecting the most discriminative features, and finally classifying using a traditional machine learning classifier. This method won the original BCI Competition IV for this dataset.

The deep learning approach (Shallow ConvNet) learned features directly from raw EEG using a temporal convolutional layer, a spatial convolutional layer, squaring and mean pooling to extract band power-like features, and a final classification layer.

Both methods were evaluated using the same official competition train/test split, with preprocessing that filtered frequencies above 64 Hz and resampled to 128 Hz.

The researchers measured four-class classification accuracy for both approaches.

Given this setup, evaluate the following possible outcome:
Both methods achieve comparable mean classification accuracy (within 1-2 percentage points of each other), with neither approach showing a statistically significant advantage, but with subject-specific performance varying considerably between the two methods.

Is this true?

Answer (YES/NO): NO